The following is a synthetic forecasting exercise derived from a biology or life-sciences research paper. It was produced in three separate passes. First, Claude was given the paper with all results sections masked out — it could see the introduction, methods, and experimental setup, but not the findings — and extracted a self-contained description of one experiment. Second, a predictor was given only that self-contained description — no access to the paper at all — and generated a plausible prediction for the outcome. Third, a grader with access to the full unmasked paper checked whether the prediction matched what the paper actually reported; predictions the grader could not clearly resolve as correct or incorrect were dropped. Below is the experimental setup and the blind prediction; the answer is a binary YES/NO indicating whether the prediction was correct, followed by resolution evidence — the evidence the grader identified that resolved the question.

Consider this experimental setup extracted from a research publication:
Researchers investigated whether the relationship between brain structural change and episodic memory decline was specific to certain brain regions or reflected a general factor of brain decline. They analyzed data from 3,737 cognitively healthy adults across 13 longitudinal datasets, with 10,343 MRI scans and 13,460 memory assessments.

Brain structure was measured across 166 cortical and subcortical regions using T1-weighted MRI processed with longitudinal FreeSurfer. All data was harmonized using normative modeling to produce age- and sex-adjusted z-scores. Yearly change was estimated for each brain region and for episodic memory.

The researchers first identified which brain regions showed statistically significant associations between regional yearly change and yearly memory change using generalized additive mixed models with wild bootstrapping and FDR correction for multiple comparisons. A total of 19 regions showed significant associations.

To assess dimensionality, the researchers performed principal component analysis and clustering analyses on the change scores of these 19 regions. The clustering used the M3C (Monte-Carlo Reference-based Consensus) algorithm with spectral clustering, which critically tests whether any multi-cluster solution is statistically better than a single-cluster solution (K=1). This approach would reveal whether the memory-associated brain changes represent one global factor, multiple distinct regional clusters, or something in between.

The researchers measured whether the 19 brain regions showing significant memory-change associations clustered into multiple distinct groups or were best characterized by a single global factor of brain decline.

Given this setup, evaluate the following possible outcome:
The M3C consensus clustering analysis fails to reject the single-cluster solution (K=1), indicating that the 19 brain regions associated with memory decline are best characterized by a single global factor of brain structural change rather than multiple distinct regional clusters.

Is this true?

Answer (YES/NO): NO